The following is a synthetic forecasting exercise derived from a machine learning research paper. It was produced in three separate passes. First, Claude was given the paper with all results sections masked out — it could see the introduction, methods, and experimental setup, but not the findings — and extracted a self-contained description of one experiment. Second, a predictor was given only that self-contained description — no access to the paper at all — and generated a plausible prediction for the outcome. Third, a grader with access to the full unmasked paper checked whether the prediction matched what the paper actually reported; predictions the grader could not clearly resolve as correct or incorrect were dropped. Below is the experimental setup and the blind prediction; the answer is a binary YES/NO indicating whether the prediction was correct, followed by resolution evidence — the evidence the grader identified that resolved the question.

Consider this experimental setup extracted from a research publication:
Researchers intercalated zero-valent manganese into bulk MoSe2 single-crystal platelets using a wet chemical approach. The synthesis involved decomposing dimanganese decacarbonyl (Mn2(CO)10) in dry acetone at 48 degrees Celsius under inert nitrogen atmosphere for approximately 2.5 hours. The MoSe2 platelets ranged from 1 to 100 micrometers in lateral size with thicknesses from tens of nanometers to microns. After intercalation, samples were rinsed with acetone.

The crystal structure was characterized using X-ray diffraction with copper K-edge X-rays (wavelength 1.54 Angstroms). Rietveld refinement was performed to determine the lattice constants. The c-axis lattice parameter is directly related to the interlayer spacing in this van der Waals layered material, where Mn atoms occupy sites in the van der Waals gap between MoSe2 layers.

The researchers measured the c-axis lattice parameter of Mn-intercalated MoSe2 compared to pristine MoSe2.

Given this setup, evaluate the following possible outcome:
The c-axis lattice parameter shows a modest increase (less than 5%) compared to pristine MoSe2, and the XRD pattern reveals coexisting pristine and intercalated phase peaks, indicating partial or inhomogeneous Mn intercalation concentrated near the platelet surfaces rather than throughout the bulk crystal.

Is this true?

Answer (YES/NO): NO